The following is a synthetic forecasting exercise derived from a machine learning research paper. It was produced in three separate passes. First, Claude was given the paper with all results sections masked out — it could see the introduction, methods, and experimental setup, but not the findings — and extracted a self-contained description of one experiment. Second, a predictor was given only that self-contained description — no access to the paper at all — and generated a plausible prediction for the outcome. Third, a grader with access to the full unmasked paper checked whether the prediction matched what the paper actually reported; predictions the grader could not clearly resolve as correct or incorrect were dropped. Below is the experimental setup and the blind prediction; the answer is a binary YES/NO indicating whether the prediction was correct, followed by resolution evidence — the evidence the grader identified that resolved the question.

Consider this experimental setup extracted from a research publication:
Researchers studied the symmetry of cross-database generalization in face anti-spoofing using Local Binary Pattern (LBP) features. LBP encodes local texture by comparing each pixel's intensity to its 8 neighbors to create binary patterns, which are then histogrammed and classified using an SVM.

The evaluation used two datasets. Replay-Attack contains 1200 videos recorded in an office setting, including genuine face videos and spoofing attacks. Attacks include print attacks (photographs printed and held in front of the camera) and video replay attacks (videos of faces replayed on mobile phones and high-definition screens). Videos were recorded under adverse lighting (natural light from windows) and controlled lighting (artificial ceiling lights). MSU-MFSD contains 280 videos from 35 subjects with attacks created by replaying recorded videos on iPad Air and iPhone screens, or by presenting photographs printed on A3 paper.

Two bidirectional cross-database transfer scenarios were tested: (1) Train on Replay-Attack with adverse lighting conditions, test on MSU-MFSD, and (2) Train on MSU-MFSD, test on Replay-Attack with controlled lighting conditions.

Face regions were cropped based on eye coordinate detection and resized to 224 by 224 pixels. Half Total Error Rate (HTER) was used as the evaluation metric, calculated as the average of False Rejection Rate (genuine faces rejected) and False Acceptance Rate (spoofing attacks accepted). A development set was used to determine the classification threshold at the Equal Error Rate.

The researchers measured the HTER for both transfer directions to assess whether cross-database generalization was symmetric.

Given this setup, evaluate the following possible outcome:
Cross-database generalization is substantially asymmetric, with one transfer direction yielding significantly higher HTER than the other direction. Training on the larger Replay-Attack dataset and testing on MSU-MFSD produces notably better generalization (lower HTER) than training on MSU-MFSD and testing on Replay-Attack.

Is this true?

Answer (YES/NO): NO